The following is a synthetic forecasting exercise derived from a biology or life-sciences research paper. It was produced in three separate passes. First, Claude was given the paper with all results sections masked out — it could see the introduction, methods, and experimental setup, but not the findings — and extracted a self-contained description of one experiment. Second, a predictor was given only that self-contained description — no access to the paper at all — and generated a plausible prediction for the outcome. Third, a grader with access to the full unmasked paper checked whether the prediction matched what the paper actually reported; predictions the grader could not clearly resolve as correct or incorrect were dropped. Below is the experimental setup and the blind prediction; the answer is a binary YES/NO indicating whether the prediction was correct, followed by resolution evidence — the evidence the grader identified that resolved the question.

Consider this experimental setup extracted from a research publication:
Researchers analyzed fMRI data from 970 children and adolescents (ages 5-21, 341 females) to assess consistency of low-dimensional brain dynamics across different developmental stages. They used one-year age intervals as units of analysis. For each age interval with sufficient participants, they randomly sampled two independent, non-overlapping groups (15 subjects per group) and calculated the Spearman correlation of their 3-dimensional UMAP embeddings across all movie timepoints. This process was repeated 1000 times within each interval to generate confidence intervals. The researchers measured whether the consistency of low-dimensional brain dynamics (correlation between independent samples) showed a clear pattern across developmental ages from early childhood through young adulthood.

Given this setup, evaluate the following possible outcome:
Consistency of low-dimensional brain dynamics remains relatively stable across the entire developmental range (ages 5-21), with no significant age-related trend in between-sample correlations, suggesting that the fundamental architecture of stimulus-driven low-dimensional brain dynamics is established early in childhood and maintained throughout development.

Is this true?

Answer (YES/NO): NO